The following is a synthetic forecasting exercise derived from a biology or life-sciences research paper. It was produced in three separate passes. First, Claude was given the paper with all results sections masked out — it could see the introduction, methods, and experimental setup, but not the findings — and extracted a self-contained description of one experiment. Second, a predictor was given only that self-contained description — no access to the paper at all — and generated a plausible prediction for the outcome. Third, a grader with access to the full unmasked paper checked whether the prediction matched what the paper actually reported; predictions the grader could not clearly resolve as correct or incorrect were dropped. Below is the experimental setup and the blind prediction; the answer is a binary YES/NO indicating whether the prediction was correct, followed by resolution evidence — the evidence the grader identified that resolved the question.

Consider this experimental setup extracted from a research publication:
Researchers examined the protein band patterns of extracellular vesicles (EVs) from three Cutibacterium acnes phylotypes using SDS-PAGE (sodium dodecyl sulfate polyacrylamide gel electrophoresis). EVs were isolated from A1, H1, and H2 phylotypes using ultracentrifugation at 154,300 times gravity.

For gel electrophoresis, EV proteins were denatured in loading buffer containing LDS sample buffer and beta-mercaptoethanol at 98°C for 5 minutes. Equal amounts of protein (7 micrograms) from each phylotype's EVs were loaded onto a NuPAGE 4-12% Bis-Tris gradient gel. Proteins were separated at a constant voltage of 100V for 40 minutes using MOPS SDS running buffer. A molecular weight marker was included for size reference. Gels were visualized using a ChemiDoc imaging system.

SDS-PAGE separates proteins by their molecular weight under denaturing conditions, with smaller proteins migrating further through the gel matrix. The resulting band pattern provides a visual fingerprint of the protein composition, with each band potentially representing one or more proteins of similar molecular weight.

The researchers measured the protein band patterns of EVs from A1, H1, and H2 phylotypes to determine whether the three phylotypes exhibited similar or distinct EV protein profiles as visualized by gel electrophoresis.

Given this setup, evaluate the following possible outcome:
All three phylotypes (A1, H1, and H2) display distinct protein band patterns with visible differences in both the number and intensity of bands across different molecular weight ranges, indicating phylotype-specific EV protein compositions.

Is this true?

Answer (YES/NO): NO